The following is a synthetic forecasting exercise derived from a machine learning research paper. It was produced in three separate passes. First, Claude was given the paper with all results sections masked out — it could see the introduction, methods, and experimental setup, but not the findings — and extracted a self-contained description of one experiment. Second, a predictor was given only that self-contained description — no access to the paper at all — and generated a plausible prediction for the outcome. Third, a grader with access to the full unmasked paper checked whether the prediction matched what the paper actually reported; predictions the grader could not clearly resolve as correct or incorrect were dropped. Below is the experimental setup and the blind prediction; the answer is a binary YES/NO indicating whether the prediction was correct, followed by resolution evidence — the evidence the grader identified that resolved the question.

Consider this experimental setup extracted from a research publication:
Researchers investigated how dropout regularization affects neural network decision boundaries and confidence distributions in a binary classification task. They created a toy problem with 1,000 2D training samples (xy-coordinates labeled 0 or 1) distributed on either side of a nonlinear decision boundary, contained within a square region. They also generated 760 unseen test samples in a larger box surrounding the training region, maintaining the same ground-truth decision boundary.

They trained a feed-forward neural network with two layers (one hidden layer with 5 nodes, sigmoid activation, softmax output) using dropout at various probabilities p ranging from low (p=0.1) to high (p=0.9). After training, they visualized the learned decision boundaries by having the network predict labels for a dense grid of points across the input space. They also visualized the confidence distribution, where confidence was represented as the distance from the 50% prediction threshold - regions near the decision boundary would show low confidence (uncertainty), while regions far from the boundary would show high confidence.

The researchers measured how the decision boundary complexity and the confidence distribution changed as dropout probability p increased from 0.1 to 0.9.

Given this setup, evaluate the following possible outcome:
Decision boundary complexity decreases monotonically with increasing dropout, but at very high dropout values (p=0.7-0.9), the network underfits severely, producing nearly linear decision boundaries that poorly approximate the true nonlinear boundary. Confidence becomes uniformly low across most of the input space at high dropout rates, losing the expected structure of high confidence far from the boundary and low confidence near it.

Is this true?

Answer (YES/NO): NO